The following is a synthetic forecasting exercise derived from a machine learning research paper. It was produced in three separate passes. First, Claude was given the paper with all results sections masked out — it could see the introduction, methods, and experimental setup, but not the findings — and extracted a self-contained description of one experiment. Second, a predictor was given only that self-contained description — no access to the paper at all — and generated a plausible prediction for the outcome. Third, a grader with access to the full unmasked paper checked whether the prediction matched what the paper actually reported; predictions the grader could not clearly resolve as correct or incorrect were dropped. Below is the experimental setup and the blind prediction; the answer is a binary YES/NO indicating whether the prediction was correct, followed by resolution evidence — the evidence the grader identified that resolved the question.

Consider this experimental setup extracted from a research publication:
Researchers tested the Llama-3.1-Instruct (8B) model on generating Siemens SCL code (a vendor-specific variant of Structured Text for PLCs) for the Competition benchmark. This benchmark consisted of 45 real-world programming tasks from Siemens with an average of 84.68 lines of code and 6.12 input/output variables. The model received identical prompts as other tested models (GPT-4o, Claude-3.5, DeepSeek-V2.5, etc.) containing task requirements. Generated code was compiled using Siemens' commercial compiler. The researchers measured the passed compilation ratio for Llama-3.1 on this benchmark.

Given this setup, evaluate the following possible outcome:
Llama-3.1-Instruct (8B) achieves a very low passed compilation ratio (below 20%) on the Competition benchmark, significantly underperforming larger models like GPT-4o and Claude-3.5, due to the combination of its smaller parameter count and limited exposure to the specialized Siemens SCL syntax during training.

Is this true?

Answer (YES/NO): YES